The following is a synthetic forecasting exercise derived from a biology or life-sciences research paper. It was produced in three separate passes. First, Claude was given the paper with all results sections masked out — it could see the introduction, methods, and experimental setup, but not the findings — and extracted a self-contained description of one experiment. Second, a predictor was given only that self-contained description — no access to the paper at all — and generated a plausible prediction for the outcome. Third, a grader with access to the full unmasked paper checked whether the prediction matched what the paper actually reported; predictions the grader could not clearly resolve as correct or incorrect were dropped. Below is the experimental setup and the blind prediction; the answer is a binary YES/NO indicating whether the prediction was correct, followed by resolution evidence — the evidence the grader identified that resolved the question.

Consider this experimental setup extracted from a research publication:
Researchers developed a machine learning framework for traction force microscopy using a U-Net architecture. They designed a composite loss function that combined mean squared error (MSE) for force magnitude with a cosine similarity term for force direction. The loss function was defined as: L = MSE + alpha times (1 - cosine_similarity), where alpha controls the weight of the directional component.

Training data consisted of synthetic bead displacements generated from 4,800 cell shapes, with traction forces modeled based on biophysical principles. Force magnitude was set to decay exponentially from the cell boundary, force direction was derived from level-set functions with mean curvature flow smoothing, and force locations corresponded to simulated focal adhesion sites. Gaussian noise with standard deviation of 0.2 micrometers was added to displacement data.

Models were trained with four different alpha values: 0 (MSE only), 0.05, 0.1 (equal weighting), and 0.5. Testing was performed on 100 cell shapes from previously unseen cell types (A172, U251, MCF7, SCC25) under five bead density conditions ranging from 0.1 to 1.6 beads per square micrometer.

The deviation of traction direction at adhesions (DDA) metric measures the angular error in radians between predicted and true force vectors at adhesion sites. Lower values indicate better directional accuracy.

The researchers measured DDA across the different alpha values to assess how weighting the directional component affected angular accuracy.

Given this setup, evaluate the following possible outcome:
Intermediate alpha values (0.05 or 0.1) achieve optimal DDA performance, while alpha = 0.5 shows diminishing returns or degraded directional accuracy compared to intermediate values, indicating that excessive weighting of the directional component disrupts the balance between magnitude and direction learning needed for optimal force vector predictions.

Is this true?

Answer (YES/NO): NO